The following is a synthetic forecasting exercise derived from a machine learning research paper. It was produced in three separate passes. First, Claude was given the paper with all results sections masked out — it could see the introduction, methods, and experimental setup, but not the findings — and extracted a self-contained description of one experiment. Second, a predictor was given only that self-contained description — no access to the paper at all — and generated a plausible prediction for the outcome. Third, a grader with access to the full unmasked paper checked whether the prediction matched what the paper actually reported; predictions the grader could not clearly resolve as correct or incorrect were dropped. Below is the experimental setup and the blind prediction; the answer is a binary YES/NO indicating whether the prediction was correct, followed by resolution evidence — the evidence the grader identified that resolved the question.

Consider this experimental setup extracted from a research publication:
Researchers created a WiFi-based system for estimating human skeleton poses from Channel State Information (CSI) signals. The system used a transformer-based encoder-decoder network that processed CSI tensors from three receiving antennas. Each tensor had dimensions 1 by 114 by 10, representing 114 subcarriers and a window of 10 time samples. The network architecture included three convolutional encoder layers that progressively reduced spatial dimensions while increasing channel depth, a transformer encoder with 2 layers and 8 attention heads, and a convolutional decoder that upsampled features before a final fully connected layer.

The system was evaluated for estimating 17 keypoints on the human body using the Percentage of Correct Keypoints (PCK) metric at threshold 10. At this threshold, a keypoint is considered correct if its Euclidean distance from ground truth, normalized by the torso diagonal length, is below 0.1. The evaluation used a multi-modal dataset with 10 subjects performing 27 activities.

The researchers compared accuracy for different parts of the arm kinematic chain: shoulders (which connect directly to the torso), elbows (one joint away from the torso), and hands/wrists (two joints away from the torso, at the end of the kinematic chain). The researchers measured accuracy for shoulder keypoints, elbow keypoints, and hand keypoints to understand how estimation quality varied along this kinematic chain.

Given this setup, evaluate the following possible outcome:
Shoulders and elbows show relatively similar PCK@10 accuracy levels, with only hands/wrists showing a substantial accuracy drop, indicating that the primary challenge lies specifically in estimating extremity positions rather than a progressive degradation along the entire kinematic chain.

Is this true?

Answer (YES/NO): NO